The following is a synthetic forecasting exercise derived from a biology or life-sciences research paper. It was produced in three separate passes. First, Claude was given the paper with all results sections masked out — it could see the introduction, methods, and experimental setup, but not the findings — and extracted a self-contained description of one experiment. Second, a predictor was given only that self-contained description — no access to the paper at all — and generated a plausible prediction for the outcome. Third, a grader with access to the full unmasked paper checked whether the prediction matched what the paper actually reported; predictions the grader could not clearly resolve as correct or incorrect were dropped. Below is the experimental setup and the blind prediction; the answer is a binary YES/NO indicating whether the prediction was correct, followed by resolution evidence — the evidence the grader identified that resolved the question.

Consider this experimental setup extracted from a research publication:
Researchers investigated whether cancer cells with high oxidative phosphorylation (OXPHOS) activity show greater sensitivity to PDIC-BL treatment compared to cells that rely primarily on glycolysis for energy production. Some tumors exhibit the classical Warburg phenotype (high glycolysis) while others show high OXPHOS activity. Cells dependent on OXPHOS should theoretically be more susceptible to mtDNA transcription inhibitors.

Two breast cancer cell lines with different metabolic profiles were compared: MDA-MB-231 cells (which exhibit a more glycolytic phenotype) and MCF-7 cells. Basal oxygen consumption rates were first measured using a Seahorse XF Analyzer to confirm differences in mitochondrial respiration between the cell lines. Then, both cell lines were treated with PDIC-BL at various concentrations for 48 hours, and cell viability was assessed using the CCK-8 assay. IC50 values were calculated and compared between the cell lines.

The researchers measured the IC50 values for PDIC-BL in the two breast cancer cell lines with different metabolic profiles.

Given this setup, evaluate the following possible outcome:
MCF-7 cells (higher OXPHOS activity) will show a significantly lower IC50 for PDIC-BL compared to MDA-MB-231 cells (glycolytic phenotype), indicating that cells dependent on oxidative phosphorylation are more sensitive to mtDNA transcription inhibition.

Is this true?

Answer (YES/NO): NO